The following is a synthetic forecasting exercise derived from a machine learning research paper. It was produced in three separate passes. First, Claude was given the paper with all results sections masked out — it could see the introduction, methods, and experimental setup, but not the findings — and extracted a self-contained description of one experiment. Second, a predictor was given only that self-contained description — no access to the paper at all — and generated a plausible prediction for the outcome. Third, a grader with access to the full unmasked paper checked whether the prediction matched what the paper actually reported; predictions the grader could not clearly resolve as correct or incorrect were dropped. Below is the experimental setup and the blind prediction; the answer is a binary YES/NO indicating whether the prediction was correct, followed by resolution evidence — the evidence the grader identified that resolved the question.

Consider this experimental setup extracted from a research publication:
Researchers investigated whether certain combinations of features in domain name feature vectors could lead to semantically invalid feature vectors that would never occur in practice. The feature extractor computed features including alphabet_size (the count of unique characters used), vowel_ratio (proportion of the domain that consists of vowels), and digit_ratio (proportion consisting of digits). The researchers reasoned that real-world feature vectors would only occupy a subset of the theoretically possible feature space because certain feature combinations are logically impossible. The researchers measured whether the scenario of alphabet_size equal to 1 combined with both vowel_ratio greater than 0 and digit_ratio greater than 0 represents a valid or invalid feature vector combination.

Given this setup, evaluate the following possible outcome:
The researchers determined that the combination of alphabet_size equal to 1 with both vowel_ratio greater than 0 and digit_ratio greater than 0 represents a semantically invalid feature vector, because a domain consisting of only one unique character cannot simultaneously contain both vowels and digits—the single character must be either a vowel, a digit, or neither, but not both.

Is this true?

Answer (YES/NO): YES